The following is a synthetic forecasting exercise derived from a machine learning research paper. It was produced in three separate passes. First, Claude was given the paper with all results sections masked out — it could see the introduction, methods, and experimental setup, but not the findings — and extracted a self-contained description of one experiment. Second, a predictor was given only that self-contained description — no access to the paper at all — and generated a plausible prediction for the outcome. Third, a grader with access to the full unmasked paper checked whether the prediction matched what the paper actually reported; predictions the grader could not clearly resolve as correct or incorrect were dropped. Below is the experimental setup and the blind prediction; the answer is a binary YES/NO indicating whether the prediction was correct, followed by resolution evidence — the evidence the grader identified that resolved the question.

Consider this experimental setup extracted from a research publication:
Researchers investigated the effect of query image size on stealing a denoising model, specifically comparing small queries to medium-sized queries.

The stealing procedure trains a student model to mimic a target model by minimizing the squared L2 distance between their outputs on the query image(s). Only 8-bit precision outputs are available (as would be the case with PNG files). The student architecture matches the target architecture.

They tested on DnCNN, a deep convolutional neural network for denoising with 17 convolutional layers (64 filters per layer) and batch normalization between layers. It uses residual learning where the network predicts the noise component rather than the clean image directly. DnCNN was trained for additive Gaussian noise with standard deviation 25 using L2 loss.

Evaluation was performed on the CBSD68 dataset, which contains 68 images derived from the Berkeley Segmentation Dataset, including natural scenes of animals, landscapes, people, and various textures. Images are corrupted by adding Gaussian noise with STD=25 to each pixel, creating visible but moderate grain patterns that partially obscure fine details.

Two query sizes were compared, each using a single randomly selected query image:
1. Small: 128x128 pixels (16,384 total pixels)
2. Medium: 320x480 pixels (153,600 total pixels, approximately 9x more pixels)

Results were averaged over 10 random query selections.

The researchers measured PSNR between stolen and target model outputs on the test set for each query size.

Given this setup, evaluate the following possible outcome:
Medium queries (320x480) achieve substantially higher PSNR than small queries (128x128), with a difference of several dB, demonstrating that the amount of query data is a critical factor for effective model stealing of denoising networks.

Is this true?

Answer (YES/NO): YES